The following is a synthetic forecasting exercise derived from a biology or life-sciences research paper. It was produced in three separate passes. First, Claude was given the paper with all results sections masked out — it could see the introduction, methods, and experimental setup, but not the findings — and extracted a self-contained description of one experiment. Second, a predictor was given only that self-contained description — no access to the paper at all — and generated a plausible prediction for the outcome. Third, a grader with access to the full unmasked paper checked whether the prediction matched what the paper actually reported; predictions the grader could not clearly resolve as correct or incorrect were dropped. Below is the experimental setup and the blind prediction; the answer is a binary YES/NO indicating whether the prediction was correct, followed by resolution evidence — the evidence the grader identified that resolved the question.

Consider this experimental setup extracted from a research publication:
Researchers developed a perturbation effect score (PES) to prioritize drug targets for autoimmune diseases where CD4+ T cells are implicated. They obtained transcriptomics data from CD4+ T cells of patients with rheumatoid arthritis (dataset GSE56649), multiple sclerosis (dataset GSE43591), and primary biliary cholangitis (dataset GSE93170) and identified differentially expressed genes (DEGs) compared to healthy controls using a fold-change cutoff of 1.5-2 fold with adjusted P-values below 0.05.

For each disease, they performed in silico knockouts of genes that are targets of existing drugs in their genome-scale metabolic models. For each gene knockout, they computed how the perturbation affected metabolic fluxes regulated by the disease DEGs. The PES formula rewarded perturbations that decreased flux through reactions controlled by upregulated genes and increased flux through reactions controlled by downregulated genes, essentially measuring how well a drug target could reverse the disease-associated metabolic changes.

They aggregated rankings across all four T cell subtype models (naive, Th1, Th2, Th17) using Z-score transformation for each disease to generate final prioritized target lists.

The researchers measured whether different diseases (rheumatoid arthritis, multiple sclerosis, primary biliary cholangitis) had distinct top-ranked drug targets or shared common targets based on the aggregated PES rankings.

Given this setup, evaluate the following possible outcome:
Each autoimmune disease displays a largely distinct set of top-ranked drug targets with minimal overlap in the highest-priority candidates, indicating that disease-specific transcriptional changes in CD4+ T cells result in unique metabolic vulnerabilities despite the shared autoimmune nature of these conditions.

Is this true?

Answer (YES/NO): NO